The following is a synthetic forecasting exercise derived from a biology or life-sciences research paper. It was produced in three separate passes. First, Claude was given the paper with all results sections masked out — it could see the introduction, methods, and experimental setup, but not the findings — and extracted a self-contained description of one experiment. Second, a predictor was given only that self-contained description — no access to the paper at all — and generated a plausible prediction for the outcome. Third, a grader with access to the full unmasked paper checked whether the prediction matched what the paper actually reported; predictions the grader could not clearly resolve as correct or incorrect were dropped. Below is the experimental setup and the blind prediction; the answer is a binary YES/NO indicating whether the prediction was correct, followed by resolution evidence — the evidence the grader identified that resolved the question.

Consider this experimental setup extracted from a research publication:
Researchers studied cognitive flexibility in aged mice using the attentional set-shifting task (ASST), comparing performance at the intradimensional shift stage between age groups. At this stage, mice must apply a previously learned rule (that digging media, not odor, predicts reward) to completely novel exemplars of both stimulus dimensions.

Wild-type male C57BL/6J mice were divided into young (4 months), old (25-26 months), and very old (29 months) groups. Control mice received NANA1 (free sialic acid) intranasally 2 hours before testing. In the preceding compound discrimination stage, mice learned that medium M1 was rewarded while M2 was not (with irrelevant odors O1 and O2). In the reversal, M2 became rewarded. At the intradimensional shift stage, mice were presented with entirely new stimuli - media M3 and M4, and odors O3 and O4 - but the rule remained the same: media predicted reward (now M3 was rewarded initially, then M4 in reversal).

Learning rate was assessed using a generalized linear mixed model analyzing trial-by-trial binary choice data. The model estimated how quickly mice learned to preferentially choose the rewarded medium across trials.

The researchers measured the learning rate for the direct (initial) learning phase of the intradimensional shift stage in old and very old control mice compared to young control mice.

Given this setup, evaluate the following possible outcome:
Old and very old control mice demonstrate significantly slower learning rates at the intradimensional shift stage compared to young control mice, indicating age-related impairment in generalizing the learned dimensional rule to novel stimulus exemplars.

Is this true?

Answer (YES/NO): NO